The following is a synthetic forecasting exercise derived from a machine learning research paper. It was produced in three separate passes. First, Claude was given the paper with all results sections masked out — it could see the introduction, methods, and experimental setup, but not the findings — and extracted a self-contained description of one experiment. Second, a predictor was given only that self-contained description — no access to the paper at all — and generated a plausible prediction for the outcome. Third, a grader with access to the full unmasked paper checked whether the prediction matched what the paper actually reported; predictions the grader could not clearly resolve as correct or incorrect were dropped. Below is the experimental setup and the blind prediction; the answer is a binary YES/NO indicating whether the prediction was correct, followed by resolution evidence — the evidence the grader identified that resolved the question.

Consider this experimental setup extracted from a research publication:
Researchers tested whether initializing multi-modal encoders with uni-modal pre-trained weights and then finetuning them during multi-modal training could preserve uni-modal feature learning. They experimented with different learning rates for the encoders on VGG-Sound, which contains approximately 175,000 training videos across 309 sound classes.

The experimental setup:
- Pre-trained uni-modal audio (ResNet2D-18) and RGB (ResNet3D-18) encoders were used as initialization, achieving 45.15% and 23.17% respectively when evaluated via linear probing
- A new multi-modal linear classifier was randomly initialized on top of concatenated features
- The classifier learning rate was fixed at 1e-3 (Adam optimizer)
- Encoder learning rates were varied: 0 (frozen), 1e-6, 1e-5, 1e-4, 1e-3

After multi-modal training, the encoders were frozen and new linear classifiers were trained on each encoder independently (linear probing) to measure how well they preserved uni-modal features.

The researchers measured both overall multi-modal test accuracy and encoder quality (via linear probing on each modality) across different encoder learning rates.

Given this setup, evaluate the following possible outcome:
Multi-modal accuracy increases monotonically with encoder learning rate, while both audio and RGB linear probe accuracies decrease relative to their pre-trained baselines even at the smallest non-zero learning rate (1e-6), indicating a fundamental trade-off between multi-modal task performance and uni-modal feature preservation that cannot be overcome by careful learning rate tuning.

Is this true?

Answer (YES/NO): NO